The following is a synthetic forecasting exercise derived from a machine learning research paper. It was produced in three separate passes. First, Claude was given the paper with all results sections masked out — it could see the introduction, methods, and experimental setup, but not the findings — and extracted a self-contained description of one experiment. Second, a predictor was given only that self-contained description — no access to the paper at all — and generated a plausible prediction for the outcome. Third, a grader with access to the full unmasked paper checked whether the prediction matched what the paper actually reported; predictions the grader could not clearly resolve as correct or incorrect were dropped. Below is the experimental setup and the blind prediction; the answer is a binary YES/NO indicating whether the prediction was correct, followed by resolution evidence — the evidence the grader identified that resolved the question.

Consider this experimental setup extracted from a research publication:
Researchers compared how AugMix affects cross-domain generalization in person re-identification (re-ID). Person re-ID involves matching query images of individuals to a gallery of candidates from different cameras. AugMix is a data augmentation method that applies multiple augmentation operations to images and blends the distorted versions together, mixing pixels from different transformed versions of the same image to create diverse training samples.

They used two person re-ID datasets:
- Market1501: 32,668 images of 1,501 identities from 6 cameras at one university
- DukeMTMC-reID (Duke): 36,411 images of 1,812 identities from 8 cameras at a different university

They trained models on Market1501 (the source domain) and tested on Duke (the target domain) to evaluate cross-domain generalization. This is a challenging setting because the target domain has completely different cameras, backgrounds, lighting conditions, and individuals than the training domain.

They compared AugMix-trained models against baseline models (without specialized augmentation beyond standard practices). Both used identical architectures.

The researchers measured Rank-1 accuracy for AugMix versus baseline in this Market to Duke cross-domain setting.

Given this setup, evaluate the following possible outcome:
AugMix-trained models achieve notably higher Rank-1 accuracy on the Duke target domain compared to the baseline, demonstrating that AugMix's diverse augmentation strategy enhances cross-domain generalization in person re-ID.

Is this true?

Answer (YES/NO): NO